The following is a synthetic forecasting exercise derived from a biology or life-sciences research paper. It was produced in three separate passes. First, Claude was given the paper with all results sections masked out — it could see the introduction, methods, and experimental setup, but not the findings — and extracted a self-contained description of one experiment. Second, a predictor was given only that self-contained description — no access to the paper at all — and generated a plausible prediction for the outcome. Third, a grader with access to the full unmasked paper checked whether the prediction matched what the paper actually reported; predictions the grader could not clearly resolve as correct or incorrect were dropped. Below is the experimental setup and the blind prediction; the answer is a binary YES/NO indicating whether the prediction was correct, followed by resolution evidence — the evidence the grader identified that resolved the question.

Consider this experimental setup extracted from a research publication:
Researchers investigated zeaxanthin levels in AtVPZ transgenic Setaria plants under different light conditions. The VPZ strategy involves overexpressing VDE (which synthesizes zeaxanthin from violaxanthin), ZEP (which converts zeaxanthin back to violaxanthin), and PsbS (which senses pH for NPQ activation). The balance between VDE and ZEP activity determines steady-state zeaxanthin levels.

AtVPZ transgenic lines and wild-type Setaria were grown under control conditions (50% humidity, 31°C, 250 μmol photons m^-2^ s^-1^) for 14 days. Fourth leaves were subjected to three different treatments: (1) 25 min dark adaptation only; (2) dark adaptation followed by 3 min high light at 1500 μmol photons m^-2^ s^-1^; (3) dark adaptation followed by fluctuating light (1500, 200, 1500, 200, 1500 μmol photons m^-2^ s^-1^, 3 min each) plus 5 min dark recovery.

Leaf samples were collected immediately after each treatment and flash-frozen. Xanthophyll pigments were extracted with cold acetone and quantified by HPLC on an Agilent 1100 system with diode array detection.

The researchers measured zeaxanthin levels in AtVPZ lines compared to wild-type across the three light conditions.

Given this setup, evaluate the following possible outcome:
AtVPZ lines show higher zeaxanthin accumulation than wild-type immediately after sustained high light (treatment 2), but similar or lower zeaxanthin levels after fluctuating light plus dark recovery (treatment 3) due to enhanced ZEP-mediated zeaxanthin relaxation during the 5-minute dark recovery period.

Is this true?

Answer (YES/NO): NO